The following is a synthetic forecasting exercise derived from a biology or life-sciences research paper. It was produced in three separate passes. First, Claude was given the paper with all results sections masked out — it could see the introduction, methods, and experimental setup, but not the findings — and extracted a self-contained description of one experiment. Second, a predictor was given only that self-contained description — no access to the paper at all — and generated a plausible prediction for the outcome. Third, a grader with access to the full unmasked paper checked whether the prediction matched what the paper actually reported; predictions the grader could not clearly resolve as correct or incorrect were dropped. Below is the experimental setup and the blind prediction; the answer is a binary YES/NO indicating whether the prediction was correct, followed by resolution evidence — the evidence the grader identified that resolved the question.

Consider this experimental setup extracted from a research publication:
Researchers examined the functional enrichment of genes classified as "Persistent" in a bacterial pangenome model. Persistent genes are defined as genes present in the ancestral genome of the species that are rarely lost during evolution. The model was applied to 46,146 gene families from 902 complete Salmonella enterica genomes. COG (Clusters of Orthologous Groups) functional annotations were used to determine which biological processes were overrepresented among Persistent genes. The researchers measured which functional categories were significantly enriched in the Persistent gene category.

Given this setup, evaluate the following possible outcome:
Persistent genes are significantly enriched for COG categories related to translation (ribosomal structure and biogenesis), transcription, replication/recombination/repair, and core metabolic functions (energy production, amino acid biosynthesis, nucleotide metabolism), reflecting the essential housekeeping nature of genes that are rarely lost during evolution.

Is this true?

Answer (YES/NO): NO